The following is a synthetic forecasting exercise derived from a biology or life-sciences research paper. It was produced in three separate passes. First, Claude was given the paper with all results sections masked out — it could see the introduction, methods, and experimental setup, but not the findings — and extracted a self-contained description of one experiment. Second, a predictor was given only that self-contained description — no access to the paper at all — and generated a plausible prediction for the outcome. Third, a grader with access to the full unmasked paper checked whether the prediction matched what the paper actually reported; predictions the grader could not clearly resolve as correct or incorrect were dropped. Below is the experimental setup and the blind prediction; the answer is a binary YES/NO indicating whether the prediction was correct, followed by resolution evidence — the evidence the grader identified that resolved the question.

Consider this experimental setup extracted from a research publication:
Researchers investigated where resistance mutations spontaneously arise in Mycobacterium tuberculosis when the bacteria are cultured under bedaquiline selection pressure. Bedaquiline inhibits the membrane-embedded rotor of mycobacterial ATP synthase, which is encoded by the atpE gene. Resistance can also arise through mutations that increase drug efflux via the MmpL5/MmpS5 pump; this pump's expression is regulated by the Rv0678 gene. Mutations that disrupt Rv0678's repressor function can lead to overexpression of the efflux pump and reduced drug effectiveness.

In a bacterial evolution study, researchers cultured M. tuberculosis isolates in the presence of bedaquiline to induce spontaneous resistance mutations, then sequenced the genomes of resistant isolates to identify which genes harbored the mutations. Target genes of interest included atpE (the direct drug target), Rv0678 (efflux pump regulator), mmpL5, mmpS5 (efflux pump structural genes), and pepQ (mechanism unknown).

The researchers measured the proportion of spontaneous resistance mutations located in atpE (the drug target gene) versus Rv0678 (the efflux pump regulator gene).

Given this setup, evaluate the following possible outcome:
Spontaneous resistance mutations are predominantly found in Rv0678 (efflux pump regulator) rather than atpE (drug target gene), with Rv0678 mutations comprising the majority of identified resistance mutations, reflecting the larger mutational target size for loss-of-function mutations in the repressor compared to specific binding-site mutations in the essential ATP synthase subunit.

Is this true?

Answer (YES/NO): YES